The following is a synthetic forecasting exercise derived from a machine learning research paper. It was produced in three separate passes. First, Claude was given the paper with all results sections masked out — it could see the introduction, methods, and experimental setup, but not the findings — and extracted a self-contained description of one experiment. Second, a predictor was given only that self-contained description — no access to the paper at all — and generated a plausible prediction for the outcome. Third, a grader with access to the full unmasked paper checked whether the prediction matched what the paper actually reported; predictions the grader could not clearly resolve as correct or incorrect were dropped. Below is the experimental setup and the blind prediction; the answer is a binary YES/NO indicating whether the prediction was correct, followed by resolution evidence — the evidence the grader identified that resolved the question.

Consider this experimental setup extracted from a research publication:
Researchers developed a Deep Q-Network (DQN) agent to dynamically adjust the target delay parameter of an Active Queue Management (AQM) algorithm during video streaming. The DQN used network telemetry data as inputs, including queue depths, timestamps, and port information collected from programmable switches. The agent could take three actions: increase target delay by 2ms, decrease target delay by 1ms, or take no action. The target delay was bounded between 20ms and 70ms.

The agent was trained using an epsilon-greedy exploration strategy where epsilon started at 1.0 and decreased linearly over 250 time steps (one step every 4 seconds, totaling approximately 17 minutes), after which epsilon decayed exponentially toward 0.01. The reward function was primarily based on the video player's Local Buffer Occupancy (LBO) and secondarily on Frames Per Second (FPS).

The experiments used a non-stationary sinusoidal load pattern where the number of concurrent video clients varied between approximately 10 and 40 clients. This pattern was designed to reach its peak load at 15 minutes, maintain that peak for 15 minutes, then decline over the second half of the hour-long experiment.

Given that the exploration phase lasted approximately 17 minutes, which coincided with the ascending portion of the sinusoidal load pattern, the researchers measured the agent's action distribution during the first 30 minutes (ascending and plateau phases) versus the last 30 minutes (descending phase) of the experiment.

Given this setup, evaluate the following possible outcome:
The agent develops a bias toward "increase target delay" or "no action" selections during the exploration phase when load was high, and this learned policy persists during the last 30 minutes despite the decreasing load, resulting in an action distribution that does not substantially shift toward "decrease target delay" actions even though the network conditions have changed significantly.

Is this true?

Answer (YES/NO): NO